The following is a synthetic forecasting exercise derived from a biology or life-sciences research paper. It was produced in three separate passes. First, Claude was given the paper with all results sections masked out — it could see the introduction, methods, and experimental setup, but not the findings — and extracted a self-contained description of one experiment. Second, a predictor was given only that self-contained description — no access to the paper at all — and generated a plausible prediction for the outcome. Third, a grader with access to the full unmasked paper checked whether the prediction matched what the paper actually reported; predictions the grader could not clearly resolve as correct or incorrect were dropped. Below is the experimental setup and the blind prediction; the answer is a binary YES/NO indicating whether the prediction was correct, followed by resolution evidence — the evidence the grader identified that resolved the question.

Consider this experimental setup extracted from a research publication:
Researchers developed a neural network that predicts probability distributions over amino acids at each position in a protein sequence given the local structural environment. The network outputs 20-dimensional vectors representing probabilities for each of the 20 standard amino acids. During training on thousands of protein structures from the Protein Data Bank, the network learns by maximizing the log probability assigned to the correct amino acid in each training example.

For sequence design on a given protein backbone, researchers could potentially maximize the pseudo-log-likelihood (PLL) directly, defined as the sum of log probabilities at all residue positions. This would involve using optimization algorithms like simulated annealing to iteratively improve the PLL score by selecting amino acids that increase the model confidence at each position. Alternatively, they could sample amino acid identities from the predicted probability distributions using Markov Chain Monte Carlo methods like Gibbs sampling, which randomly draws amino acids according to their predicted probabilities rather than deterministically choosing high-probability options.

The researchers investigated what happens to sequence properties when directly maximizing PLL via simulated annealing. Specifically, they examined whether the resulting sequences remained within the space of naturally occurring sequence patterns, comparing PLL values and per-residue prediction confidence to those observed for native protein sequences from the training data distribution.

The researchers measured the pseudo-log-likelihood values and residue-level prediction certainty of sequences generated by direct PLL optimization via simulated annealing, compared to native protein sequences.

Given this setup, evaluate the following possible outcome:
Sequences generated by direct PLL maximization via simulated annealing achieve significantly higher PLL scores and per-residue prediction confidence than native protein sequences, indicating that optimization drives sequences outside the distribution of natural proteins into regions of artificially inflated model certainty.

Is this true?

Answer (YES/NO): YES